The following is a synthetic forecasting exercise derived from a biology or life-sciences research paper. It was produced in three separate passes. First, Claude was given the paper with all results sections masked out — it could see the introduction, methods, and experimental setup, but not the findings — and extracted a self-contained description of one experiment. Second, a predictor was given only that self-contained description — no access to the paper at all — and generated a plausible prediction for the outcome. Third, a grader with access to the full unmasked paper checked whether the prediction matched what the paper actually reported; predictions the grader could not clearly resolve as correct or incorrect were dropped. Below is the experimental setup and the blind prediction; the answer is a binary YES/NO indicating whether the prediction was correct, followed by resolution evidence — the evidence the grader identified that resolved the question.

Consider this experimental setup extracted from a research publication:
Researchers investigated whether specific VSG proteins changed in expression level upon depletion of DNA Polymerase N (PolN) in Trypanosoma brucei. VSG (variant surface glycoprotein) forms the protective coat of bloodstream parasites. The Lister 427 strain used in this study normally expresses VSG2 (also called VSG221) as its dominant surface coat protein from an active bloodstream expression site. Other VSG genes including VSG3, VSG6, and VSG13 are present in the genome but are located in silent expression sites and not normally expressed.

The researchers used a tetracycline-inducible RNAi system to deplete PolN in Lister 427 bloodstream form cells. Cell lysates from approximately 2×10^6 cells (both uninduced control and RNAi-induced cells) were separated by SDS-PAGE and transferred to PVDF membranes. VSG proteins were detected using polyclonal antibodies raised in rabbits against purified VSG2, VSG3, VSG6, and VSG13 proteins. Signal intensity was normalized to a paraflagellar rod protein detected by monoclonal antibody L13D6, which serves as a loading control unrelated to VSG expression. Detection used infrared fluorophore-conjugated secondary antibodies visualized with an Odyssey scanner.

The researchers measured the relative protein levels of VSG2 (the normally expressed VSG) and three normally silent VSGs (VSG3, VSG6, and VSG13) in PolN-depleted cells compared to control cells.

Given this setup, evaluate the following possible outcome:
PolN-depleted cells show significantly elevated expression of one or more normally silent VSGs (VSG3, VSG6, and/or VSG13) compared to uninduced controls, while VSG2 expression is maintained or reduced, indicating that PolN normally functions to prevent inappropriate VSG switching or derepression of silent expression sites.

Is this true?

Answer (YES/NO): YES